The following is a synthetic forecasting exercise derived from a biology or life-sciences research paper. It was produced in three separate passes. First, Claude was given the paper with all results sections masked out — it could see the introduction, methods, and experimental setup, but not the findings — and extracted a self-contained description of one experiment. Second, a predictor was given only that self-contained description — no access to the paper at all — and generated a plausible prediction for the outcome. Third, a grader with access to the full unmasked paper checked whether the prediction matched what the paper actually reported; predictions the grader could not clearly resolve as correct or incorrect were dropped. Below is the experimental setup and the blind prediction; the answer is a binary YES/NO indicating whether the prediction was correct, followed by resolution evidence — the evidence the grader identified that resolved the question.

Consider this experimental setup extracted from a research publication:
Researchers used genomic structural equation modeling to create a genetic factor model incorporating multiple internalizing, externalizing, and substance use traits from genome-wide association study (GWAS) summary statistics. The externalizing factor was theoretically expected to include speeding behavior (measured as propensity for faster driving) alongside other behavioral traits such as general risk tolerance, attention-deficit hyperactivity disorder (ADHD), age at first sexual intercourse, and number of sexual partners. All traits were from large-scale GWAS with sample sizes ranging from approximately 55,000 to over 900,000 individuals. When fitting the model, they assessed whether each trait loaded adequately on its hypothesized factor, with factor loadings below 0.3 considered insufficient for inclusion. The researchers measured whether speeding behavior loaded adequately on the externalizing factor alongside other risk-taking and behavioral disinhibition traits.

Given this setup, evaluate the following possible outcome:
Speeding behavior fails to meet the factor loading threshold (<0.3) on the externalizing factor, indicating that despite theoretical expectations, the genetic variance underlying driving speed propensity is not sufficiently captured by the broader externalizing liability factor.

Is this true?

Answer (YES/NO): YES